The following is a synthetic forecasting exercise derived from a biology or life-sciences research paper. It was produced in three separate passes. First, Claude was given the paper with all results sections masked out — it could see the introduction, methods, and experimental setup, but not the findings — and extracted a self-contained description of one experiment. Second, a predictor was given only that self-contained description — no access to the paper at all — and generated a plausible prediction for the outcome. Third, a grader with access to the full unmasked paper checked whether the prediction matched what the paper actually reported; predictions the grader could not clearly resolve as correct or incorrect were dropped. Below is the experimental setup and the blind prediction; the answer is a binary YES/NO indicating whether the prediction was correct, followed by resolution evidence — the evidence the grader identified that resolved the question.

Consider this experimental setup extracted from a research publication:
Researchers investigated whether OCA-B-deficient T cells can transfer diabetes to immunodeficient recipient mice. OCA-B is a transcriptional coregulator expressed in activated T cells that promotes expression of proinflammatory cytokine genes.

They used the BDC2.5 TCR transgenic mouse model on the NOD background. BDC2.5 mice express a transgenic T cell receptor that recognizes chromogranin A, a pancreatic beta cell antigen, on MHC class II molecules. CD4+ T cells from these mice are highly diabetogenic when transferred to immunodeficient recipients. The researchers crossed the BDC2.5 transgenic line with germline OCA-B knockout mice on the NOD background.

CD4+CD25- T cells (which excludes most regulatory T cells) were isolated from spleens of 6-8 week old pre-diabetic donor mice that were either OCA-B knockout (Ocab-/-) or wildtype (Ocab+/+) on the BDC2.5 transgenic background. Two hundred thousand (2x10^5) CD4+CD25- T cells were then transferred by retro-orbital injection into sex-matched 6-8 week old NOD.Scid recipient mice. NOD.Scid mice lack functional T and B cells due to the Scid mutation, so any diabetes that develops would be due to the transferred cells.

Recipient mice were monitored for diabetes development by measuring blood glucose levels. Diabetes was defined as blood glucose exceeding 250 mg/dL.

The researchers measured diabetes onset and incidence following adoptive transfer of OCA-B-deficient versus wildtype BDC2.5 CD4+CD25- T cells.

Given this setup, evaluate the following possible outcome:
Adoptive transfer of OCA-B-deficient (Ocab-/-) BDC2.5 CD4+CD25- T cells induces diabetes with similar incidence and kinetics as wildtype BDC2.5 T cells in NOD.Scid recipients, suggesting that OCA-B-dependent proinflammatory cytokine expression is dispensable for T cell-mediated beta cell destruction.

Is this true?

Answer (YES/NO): YES